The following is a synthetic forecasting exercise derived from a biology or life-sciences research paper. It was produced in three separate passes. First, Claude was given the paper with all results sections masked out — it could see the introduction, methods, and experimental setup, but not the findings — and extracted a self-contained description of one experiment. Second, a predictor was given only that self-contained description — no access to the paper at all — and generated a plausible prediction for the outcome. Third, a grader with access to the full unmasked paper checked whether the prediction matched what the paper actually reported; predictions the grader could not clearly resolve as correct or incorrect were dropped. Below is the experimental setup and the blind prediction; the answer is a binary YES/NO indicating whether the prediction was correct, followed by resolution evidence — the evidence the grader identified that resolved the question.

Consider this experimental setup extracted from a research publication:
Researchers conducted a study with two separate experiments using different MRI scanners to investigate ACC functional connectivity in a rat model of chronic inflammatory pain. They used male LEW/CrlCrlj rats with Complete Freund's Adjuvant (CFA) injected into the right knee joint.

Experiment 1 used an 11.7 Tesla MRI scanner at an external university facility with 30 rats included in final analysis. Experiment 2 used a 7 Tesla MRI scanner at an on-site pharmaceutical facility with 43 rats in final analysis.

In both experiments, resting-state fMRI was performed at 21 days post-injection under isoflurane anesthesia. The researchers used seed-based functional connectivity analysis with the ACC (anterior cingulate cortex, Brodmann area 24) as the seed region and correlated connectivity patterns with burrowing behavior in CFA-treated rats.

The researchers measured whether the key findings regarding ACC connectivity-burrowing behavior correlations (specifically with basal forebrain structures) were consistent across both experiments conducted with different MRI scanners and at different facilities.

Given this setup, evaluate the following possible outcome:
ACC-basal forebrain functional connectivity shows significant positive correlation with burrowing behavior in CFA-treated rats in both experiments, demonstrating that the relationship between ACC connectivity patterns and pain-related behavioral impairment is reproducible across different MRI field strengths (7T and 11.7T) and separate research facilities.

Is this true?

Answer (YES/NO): NO